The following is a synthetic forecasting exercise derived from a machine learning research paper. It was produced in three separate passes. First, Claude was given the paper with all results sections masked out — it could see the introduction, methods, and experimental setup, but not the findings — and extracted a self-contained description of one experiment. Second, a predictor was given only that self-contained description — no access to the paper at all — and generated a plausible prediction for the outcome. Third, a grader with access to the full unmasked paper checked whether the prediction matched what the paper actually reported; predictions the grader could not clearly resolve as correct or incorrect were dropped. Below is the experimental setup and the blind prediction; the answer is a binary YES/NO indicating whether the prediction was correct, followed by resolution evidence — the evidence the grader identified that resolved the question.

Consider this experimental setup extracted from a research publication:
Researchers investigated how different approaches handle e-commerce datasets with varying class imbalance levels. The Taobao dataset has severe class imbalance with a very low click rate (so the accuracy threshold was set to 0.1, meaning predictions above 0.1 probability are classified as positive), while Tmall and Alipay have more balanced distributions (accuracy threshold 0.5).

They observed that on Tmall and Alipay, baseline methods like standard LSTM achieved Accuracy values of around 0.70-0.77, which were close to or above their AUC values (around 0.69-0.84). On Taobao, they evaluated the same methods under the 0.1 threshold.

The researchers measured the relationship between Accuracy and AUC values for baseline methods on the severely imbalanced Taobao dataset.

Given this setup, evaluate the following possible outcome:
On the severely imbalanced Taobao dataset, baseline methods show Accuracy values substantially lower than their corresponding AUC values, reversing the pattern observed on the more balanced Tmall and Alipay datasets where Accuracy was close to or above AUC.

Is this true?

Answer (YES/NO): YES